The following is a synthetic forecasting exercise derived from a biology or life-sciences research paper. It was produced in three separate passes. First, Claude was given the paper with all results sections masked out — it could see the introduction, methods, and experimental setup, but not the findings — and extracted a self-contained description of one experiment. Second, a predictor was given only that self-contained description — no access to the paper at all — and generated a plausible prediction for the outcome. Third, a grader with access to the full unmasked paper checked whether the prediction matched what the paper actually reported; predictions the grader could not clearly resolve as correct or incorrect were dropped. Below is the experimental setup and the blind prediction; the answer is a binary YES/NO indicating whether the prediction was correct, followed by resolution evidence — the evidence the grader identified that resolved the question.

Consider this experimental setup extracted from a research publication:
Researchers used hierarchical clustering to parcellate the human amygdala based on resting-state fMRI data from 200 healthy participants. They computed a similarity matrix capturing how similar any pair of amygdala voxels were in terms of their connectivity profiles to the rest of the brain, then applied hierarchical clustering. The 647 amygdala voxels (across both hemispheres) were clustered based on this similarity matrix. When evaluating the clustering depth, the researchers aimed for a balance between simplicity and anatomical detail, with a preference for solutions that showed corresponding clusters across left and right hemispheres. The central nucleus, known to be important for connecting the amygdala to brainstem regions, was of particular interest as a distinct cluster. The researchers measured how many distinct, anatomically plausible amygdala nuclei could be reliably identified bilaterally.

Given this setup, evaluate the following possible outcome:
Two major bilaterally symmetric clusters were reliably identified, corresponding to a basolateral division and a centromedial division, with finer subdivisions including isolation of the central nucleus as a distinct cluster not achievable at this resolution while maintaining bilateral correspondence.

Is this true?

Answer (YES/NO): NO